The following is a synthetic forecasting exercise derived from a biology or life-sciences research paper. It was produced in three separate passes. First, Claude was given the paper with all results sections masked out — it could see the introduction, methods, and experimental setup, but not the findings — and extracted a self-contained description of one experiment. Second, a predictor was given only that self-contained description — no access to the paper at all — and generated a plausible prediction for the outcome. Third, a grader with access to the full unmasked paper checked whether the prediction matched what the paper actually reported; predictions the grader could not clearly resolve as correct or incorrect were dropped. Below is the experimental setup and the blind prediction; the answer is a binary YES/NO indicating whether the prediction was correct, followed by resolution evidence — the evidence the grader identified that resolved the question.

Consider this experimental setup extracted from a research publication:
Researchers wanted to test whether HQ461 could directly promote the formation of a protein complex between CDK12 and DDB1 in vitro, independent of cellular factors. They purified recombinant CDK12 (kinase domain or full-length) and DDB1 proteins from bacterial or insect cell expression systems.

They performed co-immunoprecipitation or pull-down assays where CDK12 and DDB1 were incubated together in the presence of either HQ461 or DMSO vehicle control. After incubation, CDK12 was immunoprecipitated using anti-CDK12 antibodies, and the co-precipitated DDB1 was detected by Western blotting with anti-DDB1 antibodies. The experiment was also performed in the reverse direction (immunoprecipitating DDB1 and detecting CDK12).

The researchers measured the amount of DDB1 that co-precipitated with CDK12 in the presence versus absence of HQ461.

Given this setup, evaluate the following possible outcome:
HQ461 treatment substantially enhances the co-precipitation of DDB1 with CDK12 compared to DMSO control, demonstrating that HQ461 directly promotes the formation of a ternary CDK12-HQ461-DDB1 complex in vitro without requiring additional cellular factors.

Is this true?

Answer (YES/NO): YES